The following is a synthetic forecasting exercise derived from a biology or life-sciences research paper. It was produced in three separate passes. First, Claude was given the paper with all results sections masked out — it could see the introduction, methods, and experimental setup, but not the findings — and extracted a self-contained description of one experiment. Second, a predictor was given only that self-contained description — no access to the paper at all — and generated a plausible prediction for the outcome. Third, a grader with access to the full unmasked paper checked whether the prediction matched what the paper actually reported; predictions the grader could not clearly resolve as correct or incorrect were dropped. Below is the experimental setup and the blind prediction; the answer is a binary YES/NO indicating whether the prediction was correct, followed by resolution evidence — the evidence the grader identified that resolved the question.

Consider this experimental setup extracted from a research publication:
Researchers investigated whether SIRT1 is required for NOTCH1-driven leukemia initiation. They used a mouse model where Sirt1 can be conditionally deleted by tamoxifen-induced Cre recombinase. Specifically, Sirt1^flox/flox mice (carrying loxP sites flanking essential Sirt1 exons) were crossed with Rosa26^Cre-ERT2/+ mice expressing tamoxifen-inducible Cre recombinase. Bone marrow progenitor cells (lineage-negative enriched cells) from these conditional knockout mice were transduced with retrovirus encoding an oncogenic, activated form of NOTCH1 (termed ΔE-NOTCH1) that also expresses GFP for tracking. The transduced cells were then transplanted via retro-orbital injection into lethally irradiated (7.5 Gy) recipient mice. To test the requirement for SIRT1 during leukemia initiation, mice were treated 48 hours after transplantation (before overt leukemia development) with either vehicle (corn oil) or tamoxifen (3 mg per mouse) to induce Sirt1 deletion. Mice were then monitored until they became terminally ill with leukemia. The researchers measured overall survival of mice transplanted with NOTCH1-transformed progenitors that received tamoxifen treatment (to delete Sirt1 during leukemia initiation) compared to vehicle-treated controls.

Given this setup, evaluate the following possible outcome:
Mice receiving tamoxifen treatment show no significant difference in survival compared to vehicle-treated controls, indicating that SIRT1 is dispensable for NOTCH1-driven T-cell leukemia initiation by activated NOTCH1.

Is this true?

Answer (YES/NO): NO